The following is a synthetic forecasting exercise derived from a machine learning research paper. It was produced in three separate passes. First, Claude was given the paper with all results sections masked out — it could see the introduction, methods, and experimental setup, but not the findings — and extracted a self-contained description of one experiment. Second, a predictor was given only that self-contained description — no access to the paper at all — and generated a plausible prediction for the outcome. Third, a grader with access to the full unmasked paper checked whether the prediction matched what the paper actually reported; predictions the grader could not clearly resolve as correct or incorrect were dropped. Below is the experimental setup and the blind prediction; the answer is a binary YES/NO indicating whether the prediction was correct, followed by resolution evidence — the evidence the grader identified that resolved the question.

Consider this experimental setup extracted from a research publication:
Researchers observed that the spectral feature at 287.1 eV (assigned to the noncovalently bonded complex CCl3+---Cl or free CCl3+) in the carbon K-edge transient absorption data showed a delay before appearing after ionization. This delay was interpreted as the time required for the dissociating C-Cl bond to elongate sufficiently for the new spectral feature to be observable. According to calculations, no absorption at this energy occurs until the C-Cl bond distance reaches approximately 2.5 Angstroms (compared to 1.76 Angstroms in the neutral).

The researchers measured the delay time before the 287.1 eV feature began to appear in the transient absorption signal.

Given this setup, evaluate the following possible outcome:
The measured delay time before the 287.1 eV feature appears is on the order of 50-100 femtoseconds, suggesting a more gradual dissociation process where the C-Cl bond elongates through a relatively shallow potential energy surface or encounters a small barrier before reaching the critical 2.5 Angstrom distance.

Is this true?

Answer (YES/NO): NO